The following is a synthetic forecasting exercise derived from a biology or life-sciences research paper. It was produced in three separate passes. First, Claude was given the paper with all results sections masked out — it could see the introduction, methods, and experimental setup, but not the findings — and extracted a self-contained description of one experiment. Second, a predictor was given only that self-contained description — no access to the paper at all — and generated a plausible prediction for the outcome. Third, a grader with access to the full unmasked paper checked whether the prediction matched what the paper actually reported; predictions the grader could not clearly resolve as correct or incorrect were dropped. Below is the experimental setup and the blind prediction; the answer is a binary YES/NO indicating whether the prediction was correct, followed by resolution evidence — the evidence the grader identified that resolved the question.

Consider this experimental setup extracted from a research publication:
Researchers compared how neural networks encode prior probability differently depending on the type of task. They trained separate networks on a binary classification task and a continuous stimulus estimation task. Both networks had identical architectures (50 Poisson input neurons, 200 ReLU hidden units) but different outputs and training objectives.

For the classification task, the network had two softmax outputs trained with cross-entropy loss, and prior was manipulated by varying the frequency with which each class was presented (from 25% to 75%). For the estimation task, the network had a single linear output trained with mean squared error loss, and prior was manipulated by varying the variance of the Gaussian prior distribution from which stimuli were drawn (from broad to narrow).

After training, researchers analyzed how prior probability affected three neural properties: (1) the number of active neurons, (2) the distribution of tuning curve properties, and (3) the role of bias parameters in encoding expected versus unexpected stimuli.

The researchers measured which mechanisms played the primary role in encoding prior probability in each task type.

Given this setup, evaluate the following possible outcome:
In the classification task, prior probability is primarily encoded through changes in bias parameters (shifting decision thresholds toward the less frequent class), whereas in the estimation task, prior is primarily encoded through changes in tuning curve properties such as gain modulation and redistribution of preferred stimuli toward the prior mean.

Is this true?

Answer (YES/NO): NO